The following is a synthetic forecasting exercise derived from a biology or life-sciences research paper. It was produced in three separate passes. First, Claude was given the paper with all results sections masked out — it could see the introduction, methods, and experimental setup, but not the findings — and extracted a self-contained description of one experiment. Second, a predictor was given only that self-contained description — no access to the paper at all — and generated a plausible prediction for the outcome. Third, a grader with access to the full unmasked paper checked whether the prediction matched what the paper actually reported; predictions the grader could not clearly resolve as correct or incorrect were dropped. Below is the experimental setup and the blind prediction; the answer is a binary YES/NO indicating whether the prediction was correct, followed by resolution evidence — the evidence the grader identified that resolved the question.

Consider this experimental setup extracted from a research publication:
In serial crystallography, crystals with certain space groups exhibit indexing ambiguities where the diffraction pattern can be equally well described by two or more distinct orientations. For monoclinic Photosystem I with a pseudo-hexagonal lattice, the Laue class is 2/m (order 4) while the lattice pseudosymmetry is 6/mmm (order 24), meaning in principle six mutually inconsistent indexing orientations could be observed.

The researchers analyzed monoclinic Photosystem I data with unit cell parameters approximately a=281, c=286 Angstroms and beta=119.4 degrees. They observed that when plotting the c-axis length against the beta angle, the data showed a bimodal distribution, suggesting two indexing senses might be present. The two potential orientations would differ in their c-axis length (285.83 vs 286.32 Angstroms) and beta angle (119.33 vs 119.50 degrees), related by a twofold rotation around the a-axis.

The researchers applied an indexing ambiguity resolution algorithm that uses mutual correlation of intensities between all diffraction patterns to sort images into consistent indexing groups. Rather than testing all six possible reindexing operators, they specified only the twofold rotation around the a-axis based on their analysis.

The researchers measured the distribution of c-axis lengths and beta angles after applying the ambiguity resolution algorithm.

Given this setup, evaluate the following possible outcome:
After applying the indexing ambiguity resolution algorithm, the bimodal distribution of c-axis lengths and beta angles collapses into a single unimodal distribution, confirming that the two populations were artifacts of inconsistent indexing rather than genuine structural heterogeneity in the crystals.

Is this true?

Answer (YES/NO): YES